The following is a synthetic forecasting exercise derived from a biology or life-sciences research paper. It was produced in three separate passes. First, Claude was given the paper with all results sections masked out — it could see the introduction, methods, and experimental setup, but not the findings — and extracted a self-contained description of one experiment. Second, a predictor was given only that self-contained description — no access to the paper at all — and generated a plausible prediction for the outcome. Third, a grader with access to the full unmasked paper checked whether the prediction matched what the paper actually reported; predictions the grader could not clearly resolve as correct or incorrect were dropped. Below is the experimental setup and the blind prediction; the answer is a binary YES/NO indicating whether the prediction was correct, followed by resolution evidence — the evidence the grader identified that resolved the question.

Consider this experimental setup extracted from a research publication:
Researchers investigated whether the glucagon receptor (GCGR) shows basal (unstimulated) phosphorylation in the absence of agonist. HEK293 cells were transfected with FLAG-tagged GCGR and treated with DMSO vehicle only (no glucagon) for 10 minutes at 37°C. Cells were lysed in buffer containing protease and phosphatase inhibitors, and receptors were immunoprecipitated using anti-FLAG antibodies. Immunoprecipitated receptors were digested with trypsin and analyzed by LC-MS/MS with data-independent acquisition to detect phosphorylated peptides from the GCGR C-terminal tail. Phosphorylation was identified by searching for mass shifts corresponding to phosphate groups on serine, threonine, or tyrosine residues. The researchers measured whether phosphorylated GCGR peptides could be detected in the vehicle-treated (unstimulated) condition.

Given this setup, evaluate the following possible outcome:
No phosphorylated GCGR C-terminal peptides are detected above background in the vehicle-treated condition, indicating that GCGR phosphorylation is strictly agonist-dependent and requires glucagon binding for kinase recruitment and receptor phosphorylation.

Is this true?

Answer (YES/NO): NO